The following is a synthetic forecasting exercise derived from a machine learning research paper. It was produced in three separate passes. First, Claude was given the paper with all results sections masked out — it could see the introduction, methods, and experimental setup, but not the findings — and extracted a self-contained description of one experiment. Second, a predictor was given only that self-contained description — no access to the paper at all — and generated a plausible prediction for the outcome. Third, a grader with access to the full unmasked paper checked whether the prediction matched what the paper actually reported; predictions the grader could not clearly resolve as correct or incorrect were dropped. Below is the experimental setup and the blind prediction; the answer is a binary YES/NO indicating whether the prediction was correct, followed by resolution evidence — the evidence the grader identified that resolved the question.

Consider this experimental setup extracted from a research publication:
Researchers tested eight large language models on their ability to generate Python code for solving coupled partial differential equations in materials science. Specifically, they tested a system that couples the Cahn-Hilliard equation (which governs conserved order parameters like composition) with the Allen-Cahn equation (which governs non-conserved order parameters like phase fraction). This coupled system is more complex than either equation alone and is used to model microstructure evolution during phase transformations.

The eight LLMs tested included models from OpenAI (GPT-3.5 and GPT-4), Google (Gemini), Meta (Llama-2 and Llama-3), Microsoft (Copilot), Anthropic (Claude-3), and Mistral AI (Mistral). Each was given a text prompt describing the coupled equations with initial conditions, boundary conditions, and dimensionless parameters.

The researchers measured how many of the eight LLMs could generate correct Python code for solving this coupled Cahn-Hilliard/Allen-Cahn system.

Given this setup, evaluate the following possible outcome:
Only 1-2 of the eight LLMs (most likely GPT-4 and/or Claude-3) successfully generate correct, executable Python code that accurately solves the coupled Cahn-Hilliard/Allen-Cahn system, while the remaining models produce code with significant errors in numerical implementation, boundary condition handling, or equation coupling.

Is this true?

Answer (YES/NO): YES